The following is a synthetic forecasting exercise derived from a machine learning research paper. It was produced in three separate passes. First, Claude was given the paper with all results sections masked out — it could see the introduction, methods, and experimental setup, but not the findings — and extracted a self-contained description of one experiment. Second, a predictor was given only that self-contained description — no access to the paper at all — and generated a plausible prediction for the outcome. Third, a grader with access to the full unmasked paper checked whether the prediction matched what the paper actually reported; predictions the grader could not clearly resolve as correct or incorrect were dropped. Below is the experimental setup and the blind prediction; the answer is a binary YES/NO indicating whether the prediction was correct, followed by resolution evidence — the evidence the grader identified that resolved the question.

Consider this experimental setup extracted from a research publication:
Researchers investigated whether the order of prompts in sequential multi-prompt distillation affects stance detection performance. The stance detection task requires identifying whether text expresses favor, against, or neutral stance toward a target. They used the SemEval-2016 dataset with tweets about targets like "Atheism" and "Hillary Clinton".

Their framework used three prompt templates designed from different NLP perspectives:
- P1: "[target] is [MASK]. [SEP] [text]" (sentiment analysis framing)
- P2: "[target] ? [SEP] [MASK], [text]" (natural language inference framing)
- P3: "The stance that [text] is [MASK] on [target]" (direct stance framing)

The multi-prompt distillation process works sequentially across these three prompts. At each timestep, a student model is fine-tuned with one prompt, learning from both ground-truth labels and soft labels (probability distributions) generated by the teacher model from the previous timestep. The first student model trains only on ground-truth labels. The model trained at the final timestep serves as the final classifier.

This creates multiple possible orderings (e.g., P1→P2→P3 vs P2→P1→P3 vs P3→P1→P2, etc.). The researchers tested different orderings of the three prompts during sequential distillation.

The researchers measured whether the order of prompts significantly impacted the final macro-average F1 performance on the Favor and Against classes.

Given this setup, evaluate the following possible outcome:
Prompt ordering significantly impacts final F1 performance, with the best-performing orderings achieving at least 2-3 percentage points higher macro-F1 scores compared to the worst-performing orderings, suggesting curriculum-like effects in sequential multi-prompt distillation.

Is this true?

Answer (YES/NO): NO